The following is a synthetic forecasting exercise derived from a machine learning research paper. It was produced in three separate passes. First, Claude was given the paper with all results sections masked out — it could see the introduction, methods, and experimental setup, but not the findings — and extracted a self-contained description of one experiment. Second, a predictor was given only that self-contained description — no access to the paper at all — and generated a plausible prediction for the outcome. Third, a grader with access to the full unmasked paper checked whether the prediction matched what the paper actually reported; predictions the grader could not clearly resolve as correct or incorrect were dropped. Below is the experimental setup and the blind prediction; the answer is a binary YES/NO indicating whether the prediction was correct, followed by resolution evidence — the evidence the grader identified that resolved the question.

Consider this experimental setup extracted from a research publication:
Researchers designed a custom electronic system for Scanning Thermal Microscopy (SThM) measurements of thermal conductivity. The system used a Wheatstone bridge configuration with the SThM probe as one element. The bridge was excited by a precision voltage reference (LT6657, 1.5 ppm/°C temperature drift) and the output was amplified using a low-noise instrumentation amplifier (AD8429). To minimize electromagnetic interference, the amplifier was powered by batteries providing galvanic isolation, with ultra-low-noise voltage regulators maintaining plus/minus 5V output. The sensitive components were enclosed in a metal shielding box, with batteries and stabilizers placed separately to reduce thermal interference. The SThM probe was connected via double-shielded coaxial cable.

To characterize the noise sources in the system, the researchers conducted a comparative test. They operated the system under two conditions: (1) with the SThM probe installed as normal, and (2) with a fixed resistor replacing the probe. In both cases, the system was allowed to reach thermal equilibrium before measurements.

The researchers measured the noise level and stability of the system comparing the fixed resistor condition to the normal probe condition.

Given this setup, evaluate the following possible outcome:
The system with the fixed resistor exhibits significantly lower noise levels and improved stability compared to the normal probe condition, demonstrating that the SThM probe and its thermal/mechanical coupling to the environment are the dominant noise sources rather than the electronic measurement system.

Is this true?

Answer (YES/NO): YES